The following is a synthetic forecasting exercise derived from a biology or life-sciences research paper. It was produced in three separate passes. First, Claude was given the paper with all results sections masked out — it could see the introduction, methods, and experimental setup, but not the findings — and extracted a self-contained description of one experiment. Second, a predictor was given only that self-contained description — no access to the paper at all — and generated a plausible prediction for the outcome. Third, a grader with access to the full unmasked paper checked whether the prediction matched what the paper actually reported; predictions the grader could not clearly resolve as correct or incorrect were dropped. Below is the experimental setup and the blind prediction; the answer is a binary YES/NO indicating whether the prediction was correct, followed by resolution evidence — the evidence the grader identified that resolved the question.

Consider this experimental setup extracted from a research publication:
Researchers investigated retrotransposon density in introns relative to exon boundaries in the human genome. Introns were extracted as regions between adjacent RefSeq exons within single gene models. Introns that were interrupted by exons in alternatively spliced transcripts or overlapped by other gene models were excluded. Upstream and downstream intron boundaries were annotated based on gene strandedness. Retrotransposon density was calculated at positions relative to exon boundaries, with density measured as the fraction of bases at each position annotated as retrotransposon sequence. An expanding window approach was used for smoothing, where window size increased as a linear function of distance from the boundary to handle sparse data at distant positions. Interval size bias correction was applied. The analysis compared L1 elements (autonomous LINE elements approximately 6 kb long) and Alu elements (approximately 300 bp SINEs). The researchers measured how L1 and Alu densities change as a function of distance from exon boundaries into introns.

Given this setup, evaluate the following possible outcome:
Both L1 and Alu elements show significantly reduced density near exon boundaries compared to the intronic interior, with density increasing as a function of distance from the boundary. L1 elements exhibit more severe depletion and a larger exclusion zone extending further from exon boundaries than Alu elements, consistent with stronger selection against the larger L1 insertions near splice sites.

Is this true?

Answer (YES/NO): YES